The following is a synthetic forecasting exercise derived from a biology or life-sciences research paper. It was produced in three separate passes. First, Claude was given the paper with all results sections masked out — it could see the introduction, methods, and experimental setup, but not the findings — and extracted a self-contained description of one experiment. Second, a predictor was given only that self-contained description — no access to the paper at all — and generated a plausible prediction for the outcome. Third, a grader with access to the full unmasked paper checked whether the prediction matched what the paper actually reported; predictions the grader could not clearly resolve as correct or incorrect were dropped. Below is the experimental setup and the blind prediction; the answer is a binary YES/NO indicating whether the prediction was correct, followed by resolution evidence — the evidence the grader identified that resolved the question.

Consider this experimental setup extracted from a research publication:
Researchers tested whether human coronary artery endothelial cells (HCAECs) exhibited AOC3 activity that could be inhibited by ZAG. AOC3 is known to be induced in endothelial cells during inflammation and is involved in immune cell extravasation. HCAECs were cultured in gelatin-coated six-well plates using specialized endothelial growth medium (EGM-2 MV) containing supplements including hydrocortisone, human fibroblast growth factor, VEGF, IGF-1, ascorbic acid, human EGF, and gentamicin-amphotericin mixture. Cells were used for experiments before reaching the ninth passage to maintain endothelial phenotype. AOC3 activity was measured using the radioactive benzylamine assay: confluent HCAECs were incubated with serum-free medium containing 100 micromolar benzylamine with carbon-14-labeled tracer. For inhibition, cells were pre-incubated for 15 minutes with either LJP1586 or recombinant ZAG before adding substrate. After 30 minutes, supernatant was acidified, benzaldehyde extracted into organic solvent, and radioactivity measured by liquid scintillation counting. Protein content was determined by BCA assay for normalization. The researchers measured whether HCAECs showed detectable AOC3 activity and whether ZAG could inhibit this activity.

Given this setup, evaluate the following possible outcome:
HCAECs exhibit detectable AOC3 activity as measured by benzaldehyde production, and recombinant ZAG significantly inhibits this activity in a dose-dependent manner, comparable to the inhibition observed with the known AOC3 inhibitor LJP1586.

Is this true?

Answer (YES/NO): YES